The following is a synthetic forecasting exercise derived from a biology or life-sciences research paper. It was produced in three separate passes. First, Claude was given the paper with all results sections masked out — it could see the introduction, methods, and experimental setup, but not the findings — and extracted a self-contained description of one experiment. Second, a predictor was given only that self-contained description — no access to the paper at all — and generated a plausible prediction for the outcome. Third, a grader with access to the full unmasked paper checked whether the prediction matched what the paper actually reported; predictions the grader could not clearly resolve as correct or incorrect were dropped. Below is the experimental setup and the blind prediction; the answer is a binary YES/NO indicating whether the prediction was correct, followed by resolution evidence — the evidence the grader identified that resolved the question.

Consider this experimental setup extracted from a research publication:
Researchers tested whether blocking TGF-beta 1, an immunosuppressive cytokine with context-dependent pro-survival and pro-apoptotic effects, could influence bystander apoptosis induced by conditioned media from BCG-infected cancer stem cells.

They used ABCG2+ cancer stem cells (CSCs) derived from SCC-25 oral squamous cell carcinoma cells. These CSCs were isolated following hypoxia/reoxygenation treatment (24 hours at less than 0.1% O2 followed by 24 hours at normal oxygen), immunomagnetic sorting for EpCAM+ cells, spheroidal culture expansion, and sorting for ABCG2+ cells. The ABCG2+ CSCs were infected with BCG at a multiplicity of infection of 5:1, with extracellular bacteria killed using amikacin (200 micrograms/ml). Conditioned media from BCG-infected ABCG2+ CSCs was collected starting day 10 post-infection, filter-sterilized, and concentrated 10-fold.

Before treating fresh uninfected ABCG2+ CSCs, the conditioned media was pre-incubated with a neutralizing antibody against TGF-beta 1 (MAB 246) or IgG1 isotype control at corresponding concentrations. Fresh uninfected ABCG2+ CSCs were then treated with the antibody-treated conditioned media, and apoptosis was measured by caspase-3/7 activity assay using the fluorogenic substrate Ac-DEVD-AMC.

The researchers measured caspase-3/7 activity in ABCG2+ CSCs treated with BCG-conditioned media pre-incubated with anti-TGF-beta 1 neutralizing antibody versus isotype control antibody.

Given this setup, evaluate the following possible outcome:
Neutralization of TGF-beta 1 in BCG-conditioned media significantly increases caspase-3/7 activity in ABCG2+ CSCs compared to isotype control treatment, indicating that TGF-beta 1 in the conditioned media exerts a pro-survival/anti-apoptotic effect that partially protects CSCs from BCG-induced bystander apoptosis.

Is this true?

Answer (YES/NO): NO